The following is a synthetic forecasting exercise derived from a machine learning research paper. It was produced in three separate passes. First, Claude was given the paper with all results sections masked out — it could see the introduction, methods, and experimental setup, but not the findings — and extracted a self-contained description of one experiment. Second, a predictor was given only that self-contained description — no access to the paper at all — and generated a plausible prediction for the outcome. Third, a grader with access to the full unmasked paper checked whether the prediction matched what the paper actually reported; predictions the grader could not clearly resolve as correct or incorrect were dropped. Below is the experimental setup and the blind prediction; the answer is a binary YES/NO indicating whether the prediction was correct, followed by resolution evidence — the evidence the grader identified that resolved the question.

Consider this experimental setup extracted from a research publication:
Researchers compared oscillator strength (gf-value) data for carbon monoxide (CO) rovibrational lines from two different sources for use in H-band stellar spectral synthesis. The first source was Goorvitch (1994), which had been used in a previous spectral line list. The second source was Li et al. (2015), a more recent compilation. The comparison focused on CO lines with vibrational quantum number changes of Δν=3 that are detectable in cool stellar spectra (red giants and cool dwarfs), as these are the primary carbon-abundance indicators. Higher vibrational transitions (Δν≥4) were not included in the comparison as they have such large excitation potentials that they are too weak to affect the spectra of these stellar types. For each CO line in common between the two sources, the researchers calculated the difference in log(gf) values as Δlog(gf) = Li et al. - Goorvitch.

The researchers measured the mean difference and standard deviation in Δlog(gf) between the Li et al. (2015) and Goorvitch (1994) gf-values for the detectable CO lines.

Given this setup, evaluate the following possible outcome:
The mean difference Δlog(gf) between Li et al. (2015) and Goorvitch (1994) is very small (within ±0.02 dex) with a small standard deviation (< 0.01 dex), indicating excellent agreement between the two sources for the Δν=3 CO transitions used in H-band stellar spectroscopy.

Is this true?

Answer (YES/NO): NO